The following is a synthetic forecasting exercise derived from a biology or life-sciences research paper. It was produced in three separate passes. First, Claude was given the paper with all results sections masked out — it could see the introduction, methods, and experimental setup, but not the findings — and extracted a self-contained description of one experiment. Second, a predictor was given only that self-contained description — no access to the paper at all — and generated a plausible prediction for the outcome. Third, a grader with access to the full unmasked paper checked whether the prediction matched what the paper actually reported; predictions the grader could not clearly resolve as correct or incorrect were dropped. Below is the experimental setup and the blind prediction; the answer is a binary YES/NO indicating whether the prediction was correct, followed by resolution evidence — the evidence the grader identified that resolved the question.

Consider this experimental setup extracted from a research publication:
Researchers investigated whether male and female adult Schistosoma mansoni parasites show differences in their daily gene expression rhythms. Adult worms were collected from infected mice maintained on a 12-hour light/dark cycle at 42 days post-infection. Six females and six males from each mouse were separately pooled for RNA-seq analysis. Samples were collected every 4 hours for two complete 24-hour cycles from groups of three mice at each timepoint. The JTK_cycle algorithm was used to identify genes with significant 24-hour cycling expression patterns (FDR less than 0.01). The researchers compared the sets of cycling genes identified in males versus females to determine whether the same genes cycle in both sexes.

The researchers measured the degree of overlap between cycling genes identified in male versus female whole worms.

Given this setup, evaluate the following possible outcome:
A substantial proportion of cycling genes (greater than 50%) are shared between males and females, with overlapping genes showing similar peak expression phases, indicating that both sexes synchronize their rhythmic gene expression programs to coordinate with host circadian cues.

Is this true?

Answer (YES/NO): NO